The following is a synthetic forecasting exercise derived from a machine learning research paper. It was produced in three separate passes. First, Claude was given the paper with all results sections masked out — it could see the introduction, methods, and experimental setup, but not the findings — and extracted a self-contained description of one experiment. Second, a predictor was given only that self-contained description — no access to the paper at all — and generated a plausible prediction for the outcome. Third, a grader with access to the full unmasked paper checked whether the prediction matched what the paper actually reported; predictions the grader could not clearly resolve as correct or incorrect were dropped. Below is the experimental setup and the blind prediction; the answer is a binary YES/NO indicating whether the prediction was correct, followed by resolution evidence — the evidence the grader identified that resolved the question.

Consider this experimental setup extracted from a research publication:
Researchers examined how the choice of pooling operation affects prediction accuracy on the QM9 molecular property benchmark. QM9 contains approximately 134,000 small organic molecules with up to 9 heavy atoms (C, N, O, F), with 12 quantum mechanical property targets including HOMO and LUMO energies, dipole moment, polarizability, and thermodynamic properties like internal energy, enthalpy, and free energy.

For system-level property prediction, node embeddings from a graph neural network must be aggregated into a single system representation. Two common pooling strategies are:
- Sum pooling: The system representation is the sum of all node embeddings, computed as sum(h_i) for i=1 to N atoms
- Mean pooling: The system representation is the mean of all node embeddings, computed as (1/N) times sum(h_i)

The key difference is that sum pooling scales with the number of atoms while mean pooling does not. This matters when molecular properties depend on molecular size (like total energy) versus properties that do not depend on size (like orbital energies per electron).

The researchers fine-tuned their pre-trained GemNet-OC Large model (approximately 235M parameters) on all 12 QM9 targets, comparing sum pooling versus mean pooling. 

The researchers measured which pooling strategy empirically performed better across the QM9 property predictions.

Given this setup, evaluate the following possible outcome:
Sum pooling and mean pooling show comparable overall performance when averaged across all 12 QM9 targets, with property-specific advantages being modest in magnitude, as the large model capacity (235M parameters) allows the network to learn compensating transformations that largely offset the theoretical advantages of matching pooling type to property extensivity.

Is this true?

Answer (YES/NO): NO